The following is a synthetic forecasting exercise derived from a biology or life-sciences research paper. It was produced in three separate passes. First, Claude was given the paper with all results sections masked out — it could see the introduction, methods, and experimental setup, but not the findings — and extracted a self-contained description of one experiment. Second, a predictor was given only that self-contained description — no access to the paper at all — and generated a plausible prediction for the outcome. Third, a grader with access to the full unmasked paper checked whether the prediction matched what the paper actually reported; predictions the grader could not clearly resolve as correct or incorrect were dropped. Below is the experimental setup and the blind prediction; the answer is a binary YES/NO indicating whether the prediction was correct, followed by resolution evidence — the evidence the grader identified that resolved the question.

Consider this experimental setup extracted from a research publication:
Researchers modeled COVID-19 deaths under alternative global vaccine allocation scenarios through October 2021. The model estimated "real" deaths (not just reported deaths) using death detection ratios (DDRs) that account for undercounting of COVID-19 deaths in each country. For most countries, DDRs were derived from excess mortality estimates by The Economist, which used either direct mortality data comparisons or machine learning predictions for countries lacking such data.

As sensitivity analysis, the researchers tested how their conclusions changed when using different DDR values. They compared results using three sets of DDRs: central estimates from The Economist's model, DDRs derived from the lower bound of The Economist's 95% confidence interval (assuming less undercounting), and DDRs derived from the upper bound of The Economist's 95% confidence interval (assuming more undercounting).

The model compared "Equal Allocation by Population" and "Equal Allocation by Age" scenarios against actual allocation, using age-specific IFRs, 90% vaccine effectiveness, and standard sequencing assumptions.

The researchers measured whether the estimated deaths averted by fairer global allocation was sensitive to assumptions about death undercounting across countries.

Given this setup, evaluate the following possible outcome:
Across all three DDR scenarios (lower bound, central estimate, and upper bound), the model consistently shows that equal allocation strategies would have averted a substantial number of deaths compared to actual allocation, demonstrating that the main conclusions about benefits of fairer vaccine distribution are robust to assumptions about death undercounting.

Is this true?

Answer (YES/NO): YES